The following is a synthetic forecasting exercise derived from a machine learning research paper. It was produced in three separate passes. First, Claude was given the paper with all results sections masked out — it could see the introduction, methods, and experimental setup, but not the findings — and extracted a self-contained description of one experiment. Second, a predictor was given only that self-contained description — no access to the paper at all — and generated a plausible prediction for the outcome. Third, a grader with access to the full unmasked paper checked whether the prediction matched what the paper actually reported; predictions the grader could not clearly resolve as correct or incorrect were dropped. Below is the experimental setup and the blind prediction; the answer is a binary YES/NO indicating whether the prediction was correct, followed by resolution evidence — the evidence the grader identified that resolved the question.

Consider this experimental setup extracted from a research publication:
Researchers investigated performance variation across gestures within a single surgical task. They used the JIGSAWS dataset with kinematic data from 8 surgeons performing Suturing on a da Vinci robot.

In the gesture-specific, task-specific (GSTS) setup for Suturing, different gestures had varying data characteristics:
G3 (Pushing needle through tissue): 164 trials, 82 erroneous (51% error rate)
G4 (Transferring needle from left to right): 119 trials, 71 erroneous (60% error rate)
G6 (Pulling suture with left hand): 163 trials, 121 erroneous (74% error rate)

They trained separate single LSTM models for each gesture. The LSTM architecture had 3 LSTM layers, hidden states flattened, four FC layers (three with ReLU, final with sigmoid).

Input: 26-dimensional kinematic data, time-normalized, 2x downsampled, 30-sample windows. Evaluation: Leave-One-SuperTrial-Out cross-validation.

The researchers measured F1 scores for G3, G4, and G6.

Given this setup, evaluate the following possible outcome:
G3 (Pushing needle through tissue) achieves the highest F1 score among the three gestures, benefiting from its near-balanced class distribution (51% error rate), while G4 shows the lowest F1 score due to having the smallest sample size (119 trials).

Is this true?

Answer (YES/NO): NO